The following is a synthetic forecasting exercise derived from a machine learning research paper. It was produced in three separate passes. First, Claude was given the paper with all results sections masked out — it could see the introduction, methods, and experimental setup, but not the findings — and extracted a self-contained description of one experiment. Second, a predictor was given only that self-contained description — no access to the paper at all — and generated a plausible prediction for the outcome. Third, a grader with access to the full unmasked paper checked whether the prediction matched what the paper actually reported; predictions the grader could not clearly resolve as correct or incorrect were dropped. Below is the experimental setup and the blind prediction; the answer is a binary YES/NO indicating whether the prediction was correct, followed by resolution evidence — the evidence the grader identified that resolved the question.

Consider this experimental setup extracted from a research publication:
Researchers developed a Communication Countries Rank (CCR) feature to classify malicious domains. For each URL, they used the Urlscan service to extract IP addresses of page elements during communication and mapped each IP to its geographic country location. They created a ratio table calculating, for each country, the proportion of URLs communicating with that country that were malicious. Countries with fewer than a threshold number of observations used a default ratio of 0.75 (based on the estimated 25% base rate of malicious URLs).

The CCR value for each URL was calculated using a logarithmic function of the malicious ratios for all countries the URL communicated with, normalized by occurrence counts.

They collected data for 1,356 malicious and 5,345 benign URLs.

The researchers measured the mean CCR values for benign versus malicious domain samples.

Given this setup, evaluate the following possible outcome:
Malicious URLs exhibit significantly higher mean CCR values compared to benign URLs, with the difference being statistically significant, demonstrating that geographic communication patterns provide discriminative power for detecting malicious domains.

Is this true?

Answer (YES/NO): NO